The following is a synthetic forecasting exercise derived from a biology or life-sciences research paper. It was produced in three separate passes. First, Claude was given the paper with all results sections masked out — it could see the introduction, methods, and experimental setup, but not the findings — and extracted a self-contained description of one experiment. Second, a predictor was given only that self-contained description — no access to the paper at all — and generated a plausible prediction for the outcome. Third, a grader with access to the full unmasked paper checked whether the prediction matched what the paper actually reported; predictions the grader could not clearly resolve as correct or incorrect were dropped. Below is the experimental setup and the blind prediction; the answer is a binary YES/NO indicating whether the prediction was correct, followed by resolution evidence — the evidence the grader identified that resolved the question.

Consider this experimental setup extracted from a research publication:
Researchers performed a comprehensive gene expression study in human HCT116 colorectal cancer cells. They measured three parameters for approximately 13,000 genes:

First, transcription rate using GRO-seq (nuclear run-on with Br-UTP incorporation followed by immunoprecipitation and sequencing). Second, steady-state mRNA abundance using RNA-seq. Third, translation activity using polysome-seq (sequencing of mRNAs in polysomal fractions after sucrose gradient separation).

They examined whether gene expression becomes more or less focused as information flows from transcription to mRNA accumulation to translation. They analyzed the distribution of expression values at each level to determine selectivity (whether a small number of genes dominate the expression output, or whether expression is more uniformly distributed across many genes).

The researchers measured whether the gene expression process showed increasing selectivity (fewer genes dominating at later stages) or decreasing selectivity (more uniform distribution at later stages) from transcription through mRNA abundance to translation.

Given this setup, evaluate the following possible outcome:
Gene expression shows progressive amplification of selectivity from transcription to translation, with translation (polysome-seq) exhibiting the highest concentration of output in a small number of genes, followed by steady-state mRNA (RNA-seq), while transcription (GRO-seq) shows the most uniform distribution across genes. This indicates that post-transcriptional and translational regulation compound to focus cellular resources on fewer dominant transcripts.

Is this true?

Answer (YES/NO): YES